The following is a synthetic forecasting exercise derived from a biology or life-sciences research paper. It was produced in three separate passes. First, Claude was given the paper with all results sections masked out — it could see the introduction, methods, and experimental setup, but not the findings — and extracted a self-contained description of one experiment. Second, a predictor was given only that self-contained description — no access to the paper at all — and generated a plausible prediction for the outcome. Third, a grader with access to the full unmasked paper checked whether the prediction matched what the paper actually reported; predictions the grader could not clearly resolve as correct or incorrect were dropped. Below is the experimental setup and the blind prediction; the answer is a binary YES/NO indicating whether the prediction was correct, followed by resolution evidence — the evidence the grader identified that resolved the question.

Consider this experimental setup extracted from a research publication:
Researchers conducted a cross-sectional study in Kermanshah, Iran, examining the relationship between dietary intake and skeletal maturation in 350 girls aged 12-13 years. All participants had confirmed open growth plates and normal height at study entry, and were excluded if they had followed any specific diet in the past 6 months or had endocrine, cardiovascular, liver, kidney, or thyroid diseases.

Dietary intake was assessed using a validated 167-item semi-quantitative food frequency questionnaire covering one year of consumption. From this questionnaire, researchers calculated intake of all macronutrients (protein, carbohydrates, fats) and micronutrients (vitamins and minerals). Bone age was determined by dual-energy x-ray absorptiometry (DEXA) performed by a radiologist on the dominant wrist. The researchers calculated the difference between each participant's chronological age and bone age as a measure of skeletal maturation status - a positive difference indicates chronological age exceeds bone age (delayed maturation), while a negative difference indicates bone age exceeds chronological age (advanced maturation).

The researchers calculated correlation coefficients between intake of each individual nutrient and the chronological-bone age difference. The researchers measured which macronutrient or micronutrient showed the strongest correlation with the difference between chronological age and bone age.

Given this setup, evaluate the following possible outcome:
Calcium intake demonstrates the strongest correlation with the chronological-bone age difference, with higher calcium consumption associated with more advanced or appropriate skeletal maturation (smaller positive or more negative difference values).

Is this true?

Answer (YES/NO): NO